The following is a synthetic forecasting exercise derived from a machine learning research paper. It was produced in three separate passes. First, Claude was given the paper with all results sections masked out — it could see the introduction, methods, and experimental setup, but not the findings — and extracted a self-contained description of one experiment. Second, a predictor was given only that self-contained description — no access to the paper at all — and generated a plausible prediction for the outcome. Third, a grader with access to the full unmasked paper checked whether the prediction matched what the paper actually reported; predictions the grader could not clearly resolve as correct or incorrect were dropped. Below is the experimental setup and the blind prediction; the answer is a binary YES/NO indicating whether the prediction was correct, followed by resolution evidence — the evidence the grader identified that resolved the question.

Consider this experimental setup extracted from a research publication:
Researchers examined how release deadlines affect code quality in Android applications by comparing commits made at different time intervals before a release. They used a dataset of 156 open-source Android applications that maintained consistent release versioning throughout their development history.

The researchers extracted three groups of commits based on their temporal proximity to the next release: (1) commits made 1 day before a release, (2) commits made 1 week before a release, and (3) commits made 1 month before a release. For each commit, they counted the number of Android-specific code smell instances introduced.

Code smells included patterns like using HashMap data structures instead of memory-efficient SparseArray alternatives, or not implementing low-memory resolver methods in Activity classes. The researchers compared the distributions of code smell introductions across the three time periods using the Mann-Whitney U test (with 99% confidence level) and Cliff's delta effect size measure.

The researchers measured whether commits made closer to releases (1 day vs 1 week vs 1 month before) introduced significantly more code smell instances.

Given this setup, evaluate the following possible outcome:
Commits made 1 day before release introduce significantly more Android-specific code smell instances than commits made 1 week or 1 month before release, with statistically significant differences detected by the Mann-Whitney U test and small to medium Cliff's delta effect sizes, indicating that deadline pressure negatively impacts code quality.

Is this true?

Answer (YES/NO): NO